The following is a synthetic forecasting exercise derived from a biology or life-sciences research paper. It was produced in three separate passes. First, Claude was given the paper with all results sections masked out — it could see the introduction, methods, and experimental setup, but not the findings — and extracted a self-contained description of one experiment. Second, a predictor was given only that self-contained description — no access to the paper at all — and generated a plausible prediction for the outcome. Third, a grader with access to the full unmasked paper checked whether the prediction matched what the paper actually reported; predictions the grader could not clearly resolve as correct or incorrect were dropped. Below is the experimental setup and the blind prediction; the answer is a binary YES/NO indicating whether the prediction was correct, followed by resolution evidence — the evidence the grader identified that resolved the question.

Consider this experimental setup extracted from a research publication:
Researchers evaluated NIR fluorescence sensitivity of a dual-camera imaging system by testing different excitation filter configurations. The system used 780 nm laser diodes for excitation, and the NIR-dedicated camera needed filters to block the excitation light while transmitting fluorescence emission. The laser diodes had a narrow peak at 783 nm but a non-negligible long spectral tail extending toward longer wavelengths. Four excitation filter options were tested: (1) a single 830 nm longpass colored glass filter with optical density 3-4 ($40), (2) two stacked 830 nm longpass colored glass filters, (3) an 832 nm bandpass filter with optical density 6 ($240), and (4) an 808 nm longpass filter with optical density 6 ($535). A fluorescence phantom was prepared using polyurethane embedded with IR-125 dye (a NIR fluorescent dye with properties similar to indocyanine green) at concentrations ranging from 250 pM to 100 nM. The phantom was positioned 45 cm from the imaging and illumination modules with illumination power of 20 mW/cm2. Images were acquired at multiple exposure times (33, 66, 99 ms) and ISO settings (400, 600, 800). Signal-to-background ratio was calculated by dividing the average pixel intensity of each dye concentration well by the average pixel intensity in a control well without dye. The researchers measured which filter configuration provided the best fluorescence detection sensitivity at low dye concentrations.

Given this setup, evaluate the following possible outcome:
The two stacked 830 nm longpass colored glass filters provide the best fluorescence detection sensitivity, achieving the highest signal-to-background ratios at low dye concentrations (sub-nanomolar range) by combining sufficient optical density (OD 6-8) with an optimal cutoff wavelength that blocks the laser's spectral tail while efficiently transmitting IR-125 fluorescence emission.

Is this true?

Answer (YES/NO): NO